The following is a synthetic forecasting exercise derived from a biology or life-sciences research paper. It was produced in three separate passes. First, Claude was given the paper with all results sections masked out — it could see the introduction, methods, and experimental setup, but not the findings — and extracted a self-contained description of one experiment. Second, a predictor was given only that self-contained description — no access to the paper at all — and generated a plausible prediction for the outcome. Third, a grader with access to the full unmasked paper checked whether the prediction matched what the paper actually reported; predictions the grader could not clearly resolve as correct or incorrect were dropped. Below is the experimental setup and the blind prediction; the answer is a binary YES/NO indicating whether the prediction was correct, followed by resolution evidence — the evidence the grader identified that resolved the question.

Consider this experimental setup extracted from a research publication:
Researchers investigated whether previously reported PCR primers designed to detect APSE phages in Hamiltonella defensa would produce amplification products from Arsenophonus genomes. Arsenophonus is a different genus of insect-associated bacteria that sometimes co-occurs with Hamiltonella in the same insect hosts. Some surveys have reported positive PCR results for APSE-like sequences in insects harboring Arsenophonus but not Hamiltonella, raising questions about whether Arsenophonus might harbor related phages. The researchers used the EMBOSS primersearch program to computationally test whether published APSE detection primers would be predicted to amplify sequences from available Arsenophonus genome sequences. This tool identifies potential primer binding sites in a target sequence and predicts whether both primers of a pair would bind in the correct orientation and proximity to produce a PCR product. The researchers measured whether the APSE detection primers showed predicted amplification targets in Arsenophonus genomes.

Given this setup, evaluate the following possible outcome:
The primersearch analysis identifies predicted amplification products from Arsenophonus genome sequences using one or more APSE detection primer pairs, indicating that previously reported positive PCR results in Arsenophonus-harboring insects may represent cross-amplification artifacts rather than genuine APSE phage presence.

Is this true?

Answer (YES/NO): YES